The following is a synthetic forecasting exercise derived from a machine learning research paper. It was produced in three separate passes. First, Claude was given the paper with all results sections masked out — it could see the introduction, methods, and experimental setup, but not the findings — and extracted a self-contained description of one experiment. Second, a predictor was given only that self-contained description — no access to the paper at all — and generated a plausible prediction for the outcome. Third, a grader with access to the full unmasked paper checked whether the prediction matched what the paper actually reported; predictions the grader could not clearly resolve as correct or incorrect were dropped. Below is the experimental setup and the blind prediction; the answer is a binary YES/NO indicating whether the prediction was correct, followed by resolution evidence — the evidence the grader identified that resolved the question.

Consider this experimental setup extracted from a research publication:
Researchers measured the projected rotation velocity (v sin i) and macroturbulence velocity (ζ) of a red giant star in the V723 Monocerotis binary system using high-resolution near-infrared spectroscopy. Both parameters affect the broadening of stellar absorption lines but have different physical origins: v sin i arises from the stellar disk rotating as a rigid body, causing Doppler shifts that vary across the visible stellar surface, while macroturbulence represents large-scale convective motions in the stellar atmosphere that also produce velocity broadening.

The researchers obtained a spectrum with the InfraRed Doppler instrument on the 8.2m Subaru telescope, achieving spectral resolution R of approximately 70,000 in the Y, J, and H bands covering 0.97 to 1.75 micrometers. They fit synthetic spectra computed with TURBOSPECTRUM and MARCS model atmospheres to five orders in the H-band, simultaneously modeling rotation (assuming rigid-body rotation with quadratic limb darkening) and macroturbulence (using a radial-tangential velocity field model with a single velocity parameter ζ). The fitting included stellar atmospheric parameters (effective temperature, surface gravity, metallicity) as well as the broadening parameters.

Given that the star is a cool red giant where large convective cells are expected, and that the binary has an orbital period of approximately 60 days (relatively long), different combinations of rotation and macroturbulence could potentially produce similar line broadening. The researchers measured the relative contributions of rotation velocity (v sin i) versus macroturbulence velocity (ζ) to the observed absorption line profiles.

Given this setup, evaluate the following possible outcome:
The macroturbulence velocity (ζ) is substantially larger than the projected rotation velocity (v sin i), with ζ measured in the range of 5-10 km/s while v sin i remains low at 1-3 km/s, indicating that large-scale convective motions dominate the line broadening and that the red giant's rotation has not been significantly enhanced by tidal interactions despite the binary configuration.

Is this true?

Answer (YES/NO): NO